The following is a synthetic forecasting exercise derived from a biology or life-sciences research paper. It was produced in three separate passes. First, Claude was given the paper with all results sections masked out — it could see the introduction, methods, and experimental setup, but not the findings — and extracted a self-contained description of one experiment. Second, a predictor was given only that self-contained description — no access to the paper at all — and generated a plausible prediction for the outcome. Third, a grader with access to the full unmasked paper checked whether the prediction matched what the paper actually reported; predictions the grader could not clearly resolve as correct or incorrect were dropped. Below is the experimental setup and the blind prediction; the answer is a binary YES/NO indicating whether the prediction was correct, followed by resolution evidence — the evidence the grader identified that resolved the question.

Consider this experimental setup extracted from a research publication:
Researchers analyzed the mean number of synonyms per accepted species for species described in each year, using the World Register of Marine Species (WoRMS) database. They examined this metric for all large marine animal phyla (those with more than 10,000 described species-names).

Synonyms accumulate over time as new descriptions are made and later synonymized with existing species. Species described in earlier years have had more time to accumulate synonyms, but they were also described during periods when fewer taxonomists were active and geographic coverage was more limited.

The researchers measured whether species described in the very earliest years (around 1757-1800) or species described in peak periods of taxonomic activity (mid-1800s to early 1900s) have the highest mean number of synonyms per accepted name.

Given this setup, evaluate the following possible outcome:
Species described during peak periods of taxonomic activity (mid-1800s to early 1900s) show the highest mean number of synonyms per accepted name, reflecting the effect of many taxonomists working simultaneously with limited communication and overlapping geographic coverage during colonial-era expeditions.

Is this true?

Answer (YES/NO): NO